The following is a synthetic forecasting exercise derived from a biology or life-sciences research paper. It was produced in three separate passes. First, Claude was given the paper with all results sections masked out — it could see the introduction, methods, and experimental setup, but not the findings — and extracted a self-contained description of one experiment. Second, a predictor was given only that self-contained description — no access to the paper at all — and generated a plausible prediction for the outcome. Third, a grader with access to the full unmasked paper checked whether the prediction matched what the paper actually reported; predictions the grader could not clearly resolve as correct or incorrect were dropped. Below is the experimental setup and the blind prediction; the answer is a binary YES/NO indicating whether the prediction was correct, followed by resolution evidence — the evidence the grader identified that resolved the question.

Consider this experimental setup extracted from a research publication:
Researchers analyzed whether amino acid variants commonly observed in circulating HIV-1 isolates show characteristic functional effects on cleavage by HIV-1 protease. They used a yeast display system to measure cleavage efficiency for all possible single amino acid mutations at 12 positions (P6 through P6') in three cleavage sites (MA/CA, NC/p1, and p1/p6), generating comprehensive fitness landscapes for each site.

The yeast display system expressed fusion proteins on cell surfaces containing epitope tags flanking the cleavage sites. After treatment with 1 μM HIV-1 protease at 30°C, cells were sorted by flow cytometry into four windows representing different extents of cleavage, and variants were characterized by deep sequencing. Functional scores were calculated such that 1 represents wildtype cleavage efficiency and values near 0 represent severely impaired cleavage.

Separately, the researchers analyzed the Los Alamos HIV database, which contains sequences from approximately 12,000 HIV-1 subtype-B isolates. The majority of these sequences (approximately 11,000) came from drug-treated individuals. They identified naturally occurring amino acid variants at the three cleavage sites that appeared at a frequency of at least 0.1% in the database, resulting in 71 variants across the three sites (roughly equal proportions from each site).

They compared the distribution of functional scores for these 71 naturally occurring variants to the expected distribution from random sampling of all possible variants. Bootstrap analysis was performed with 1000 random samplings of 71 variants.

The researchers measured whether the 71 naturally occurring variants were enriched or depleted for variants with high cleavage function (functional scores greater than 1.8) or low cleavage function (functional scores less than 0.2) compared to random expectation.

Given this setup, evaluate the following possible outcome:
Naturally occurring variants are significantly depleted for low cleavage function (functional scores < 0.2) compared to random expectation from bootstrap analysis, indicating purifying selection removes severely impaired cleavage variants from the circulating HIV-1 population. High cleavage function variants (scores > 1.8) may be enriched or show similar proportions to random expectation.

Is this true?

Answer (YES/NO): YES